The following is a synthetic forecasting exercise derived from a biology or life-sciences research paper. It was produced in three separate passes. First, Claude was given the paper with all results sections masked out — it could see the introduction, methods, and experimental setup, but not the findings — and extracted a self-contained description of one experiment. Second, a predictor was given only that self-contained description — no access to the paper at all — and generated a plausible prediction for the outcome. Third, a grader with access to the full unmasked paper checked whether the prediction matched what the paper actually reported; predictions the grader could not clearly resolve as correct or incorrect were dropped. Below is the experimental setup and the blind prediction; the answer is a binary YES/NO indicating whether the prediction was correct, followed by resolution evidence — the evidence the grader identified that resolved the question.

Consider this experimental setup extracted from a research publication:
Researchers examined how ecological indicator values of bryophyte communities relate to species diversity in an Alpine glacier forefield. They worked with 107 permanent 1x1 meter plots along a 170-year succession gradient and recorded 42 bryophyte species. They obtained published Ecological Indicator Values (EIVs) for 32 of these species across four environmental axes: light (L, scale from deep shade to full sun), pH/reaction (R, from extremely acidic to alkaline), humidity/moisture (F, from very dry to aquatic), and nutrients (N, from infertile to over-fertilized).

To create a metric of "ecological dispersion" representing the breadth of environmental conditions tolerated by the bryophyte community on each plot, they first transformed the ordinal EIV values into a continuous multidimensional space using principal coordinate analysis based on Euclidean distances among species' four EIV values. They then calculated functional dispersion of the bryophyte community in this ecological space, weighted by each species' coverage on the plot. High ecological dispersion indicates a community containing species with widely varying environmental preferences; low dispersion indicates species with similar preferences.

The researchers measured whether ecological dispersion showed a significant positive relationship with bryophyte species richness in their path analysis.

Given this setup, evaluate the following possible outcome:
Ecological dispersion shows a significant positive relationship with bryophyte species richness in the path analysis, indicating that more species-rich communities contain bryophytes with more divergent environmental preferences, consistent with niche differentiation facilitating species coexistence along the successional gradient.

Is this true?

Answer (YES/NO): YES